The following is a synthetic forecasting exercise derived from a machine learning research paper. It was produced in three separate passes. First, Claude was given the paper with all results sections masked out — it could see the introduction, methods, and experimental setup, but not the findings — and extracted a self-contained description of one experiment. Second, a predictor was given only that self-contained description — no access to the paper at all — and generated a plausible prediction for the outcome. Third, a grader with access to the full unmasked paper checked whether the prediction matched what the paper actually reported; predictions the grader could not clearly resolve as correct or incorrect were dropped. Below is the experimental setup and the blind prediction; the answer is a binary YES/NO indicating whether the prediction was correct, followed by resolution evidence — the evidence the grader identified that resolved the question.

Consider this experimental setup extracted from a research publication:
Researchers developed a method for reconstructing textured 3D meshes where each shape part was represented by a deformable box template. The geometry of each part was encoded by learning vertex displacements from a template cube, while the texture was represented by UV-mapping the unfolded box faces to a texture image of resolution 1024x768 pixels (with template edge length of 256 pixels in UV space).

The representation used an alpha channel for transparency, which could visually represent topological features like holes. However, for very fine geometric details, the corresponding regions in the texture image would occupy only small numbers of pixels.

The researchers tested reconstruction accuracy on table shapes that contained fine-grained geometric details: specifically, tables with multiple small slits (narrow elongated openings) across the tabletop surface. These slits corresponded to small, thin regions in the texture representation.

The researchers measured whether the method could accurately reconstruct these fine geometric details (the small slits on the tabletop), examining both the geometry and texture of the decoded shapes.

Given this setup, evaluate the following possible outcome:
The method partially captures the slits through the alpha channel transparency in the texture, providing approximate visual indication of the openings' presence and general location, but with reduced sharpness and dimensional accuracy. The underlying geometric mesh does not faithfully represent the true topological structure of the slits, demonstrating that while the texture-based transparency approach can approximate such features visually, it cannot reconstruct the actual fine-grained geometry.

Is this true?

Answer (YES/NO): NO